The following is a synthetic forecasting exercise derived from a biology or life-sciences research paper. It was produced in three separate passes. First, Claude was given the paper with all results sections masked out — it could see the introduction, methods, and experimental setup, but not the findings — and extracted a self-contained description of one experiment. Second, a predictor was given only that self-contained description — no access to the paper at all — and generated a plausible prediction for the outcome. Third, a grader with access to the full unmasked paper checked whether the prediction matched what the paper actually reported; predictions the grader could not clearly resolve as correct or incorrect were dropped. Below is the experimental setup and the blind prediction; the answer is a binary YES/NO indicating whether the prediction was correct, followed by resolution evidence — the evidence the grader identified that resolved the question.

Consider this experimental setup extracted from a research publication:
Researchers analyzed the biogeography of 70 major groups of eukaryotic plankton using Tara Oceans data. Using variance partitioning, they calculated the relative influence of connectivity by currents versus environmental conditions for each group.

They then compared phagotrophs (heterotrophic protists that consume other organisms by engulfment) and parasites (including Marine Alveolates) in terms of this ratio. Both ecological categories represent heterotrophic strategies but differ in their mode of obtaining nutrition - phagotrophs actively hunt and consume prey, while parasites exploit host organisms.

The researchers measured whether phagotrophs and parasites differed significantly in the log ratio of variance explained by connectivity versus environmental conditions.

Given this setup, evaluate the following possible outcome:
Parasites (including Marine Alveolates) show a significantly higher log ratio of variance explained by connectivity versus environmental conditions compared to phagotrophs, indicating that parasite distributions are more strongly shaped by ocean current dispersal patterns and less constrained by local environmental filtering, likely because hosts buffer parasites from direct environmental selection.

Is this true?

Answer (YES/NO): YES